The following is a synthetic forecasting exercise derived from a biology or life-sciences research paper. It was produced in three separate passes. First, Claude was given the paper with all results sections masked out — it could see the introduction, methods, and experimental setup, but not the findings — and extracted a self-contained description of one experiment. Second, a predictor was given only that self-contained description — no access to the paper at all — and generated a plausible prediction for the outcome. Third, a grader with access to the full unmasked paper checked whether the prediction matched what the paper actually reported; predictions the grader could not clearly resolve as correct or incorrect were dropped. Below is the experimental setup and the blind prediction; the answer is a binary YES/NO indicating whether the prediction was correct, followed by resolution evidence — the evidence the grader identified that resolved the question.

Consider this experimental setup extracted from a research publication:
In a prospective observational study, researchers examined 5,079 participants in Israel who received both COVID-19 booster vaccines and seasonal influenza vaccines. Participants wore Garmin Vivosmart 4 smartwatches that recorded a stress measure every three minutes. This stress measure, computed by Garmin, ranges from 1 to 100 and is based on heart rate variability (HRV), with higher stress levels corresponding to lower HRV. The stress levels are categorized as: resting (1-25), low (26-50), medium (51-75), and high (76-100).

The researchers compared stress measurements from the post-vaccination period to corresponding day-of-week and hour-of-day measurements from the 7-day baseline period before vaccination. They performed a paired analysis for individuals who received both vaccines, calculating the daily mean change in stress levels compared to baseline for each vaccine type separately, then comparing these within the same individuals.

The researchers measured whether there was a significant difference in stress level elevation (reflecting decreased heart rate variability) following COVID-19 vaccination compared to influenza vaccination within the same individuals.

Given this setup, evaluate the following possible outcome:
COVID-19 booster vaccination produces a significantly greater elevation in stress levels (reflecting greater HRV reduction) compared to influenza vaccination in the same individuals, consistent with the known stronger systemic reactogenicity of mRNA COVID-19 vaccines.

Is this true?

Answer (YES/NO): YES